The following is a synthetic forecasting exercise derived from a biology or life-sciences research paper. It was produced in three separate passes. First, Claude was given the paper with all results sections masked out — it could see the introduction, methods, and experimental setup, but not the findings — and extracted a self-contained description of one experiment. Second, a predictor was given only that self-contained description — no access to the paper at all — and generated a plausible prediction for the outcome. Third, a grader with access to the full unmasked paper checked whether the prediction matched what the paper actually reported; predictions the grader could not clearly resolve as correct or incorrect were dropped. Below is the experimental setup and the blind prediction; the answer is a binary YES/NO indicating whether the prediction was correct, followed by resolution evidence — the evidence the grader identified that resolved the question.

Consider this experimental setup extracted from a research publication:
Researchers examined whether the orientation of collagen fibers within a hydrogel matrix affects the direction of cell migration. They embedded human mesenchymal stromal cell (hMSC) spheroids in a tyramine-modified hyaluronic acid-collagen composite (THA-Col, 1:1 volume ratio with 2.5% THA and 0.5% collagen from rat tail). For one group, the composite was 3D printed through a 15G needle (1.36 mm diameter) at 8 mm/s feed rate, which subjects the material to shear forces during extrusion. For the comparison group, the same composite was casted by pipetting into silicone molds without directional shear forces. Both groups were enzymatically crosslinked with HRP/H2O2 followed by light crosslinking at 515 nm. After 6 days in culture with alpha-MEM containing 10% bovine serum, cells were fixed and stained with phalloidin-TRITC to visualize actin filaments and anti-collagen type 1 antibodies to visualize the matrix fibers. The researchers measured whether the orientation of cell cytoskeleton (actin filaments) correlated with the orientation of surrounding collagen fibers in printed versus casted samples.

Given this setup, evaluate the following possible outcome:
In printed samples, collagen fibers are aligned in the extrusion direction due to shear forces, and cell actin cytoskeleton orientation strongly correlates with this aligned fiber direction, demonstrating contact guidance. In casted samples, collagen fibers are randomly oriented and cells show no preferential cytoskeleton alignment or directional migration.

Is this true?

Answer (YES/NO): YES